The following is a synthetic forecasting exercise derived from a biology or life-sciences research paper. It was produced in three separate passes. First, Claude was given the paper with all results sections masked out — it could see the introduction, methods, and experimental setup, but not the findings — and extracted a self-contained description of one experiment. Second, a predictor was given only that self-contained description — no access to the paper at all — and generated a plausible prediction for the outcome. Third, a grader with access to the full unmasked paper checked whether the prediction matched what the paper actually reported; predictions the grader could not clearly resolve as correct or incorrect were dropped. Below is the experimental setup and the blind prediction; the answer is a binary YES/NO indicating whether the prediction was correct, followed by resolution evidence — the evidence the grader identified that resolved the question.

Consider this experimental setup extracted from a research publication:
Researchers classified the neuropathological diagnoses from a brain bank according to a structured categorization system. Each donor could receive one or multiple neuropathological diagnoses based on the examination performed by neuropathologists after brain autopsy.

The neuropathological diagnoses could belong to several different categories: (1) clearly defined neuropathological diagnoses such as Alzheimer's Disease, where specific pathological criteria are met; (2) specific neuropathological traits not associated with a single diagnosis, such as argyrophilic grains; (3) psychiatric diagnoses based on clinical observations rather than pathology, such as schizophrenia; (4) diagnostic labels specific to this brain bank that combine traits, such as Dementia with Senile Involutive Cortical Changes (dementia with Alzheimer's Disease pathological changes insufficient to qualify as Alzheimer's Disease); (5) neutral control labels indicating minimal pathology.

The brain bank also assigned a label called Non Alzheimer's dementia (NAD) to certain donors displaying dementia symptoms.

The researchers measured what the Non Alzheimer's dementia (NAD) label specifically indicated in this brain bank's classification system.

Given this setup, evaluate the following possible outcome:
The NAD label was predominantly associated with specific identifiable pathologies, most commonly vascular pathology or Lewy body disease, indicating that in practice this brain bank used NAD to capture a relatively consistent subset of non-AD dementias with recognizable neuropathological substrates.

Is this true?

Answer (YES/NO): NO